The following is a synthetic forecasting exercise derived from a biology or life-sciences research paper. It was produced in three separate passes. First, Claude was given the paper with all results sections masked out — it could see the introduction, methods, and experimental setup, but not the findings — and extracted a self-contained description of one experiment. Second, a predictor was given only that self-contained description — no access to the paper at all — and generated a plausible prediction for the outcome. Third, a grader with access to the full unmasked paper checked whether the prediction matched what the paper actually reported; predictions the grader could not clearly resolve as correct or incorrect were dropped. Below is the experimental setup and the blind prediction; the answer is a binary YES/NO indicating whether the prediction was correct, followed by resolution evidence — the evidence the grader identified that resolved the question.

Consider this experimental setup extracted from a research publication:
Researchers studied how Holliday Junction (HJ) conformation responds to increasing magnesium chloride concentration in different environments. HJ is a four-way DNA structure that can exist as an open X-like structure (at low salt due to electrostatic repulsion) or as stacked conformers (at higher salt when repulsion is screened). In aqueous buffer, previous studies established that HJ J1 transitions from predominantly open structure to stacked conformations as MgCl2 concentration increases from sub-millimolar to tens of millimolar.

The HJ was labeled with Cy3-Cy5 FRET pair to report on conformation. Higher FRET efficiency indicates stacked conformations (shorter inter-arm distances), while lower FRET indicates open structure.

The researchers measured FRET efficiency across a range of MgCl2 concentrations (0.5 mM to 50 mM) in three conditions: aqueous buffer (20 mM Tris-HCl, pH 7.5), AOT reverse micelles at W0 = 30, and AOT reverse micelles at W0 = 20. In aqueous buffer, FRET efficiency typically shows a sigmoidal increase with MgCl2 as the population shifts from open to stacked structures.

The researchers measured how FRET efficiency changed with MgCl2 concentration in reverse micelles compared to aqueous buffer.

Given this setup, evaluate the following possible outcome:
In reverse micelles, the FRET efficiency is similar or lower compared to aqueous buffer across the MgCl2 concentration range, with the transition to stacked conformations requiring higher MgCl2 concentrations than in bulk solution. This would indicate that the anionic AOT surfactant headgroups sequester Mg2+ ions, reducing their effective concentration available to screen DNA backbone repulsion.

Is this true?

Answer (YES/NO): NO